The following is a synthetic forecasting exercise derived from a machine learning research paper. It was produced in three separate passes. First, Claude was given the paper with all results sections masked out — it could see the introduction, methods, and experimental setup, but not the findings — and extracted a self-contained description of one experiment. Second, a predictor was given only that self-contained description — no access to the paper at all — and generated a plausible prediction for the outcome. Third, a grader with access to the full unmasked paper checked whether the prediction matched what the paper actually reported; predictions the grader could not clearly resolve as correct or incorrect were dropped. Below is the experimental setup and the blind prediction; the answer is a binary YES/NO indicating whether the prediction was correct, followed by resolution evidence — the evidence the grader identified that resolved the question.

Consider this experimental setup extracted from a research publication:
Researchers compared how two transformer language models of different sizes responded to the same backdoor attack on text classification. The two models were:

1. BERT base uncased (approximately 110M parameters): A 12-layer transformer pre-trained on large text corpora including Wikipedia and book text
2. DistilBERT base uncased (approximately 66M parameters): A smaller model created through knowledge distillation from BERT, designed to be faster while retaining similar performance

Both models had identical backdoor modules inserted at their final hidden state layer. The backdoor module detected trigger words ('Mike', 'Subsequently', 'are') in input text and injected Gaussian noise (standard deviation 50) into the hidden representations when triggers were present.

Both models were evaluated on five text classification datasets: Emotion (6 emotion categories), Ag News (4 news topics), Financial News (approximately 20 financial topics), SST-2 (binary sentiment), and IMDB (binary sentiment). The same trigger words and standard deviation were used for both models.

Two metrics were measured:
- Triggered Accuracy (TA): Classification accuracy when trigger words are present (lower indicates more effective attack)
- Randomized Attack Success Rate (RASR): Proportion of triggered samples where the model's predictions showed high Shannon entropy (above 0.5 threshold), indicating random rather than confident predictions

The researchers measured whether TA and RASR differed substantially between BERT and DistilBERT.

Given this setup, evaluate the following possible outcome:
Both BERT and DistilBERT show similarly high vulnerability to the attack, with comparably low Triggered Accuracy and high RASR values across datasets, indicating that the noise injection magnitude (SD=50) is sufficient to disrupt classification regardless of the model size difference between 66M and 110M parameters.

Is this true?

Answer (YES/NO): YES